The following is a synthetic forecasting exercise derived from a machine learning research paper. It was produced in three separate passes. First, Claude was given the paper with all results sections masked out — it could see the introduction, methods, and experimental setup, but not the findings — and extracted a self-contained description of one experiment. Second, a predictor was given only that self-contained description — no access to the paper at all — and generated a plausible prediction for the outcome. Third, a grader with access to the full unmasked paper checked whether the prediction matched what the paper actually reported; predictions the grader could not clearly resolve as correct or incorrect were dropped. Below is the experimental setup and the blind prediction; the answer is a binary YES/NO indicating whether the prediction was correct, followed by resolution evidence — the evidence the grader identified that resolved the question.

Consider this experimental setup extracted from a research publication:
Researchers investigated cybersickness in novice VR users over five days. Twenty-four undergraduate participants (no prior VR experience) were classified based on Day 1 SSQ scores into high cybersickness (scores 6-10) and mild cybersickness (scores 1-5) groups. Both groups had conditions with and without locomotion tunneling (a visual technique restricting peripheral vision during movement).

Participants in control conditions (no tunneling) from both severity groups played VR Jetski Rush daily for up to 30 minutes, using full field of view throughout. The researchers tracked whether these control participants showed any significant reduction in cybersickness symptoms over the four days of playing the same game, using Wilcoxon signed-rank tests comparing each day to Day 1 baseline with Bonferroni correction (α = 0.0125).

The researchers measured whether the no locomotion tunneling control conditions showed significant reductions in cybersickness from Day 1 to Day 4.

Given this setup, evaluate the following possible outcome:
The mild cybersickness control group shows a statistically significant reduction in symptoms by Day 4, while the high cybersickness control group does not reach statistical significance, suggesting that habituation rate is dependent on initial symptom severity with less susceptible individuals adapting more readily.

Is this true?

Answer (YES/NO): NO